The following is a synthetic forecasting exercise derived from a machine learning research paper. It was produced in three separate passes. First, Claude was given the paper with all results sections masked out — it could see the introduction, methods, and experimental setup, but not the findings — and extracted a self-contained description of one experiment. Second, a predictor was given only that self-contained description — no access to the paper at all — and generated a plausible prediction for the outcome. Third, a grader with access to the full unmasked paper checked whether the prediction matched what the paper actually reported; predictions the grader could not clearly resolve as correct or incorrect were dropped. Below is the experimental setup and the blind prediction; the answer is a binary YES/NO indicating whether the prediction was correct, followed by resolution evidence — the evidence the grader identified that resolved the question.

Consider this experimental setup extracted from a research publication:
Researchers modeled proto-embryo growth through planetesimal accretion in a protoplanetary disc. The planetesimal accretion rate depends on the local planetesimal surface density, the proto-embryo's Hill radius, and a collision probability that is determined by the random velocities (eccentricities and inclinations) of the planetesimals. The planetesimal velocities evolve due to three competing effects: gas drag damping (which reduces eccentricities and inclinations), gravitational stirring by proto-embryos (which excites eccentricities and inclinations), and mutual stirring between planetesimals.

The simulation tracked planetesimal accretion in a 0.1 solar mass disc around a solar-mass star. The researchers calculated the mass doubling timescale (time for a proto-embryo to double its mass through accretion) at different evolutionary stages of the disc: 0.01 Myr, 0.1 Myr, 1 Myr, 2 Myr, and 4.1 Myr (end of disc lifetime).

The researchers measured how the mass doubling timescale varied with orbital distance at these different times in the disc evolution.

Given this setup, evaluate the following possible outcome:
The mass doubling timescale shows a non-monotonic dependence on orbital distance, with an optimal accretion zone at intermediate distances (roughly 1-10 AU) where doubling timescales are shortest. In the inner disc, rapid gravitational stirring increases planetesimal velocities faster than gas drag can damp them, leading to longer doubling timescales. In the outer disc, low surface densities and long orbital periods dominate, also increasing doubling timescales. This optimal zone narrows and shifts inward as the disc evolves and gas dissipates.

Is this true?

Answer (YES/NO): NO